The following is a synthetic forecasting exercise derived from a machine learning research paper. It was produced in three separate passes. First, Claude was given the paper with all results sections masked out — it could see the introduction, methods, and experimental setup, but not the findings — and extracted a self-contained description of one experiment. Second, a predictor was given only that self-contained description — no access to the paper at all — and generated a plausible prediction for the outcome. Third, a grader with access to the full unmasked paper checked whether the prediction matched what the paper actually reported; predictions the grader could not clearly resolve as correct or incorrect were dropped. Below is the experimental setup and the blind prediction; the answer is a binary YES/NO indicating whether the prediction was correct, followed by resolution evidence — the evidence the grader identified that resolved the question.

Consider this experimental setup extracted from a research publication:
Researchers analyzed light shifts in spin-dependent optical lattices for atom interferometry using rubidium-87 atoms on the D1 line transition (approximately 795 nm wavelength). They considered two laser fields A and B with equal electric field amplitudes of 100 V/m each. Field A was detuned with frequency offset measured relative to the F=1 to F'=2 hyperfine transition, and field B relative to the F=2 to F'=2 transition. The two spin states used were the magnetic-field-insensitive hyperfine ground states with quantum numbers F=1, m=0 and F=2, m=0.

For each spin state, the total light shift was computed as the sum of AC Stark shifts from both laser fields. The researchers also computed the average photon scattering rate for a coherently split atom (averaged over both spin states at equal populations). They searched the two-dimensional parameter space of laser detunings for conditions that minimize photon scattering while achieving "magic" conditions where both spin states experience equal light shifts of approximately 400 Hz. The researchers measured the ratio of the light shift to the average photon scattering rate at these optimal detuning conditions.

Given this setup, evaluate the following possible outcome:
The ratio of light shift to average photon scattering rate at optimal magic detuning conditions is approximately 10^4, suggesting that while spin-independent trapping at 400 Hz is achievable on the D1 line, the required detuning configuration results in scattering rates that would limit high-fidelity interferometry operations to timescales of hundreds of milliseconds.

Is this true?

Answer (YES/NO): NO